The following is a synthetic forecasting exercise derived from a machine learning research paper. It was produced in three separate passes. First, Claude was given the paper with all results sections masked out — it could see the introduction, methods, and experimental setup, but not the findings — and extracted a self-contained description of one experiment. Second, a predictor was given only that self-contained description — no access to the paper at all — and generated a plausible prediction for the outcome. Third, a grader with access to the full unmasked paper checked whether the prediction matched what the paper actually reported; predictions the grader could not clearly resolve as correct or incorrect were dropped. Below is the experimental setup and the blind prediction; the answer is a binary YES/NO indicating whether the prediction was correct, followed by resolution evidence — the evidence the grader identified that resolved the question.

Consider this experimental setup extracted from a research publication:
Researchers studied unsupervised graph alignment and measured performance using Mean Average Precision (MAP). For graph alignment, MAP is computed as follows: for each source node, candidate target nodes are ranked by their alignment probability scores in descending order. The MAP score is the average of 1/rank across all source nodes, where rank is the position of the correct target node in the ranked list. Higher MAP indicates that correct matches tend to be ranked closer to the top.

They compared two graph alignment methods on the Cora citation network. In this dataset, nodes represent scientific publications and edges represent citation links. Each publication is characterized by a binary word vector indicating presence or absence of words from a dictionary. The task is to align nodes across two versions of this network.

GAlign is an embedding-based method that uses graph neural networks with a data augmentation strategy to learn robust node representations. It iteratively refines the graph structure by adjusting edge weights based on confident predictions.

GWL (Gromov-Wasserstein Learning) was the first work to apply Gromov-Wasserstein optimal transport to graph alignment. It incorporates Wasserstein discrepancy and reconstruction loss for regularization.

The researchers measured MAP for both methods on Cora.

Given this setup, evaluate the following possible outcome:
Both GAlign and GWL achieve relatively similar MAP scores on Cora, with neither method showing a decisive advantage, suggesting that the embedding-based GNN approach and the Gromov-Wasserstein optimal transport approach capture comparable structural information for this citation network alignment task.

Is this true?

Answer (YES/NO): NO